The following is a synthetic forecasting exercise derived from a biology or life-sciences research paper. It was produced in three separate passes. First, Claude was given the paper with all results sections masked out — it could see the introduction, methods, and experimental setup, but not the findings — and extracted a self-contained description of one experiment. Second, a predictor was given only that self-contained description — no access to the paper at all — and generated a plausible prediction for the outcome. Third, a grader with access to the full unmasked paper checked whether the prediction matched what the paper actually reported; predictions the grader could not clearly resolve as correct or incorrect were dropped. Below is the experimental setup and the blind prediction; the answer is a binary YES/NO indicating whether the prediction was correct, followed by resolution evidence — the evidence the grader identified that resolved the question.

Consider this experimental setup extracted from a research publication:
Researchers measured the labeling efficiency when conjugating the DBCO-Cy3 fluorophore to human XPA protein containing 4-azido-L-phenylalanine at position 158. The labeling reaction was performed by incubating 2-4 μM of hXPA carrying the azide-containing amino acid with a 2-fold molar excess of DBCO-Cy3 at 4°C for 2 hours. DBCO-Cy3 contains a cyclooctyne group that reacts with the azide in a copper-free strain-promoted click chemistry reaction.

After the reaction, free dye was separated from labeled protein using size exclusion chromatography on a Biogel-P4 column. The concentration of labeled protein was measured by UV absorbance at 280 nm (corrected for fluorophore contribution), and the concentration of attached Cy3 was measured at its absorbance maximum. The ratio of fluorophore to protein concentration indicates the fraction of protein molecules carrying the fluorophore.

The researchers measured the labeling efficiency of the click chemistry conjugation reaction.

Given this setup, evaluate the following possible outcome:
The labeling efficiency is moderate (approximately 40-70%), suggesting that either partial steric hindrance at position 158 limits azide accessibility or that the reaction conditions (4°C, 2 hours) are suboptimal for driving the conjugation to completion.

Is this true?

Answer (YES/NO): YES